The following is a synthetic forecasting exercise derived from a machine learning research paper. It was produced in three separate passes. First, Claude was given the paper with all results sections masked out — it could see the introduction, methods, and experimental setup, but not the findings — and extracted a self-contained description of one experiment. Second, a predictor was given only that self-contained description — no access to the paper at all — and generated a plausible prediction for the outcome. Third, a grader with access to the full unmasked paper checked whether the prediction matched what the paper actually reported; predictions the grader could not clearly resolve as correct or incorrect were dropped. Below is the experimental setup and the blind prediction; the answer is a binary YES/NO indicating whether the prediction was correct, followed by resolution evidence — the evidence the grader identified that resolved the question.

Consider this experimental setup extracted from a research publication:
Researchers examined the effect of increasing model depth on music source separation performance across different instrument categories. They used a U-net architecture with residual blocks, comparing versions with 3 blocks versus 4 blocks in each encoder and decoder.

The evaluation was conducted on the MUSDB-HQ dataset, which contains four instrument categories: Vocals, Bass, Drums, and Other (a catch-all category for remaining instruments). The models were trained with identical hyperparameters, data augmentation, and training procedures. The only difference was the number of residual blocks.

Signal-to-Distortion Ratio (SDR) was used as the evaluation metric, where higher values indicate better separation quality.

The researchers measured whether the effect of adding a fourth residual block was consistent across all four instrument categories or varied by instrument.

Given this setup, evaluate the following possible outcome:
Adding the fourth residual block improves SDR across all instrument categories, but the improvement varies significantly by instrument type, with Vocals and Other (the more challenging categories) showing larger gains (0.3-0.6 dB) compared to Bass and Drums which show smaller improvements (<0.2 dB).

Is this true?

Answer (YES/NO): NO